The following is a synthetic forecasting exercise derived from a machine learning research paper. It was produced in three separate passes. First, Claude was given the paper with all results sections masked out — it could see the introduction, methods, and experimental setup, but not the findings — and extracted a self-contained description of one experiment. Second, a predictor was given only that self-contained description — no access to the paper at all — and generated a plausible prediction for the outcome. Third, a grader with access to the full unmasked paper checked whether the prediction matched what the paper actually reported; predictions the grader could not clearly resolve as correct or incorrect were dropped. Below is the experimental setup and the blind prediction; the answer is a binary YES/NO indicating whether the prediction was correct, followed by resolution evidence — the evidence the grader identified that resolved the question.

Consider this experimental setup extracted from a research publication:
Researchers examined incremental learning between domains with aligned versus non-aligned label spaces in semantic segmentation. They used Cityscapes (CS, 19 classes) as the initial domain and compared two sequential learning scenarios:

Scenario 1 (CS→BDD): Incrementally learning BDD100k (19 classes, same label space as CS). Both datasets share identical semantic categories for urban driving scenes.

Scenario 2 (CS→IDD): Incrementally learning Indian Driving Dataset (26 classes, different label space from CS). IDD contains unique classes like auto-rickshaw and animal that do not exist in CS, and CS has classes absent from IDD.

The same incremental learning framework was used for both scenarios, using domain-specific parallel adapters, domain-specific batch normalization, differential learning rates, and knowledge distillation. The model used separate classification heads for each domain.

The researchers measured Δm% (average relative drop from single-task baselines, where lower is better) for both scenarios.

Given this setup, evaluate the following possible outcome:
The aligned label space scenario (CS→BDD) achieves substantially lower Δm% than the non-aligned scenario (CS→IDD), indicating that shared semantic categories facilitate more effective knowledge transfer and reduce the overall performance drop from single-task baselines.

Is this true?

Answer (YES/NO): NO